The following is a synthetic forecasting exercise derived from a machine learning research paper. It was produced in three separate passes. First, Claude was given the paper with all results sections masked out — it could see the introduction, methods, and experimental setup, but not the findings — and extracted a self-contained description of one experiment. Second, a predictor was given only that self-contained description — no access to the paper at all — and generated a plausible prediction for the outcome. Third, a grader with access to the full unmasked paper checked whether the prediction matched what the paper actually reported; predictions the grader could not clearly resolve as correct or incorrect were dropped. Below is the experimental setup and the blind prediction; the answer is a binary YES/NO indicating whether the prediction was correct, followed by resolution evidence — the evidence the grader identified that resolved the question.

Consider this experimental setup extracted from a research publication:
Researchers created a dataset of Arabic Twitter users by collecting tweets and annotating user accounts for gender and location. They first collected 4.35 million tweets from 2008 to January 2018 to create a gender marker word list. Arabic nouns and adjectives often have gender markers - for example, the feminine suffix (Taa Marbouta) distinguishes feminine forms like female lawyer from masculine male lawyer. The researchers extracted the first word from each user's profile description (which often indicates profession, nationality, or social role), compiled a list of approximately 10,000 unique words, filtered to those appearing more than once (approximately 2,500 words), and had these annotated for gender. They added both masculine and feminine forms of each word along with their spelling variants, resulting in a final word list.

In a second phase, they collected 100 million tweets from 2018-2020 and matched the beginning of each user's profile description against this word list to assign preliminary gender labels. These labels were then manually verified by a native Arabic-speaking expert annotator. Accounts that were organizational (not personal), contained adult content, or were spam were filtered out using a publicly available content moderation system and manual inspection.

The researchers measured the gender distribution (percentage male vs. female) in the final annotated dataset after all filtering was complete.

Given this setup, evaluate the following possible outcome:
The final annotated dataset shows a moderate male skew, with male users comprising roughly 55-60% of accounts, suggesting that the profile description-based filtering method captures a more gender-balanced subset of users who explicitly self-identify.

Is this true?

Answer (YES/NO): NO